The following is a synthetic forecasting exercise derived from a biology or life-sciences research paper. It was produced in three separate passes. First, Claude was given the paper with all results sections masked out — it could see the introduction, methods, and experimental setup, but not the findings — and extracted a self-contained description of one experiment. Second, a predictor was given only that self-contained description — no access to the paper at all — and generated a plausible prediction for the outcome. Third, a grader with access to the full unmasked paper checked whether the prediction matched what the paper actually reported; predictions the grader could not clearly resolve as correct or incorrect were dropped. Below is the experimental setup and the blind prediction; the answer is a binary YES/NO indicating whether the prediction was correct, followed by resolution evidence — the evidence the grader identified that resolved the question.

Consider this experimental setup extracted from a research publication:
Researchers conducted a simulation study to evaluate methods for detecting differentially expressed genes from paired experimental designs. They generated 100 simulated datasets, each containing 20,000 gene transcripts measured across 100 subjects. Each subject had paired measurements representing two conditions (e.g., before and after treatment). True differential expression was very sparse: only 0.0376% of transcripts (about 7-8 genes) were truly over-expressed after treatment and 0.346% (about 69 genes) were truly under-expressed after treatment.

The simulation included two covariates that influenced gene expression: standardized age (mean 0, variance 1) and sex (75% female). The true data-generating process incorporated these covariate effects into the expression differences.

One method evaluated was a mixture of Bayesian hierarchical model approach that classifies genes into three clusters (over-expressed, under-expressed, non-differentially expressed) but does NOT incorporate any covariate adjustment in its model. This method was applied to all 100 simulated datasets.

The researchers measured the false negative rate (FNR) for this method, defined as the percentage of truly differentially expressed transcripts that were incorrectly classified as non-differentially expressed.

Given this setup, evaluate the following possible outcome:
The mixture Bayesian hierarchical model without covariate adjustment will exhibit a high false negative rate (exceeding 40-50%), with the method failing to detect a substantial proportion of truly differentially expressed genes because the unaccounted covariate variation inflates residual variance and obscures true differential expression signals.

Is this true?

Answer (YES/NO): YES